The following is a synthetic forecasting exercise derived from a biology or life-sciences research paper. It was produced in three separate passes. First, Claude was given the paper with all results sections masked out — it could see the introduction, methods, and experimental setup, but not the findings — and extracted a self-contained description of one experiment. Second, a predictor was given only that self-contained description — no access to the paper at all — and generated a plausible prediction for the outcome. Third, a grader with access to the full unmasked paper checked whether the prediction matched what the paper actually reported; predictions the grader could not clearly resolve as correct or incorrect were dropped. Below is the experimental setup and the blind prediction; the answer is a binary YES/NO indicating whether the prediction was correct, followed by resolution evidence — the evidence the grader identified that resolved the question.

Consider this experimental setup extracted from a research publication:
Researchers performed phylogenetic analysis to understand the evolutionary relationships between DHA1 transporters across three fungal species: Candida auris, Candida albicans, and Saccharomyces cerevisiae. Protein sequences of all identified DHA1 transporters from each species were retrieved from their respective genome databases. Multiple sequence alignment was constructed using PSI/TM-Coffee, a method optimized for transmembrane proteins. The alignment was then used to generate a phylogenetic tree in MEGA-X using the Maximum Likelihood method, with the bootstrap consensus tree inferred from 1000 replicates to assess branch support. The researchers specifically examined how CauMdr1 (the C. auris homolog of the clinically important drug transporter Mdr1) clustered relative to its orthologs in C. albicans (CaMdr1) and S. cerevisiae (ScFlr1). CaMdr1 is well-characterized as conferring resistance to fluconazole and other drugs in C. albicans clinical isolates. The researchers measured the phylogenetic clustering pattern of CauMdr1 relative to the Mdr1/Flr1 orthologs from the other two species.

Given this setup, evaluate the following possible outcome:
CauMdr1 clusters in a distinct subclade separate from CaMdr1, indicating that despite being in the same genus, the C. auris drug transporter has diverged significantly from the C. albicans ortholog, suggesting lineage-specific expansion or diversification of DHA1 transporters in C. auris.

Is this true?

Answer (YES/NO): NO